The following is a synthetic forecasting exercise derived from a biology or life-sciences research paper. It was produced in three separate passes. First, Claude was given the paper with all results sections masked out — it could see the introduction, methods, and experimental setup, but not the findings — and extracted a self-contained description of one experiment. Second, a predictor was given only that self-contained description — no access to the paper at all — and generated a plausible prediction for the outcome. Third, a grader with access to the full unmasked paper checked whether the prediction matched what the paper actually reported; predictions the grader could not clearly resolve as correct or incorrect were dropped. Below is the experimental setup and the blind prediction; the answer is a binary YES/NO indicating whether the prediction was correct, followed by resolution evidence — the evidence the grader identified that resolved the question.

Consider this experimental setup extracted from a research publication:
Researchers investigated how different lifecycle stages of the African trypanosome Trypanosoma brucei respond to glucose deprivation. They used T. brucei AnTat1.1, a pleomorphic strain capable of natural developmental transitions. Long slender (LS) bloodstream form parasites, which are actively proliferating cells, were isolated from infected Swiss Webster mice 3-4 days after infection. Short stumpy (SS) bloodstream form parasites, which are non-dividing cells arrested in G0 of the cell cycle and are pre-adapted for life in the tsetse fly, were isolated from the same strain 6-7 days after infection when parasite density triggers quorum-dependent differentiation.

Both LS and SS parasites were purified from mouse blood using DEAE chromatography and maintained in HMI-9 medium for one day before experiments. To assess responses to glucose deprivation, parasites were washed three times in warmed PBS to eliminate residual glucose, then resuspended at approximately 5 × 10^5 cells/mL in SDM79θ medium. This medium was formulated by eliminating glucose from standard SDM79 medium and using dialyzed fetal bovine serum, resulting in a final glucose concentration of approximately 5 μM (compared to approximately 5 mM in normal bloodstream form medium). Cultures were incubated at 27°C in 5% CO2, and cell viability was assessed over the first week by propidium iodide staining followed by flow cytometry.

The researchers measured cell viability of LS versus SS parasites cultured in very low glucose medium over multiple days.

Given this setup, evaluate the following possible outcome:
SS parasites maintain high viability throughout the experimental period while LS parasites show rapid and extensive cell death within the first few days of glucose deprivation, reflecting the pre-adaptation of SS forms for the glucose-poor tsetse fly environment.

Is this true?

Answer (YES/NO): YES